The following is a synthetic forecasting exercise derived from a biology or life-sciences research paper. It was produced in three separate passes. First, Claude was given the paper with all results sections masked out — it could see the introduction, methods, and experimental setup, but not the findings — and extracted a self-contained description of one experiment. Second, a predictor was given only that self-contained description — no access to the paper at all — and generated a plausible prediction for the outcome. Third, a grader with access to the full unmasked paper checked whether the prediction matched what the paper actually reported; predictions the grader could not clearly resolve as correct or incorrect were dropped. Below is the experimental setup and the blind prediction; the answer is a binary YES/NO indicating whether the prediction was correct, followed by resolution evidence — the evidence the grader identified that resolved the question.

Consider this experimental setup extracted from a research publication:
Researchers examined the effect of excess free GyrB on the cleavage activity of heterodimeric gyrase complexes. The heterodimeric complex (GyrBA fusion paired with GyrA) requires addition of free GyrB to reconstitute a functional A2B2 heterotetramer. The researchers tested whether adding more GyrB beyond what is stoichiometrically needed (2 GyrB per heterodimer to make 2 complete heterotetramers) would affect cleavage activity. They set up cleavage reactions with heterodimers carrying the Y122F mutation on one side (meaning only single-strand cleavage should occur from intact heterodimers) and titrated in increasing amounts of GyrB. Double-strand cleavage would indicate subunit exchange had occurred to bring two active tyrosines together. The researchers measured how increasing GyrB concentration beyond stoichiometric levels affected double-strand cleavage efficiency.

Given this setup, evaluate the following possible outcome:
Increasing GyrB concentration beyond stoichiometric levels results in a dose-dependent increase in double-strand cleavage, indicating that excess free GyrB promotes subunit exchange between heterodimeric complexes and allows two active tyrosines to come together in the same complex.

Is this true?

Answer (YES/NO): YES